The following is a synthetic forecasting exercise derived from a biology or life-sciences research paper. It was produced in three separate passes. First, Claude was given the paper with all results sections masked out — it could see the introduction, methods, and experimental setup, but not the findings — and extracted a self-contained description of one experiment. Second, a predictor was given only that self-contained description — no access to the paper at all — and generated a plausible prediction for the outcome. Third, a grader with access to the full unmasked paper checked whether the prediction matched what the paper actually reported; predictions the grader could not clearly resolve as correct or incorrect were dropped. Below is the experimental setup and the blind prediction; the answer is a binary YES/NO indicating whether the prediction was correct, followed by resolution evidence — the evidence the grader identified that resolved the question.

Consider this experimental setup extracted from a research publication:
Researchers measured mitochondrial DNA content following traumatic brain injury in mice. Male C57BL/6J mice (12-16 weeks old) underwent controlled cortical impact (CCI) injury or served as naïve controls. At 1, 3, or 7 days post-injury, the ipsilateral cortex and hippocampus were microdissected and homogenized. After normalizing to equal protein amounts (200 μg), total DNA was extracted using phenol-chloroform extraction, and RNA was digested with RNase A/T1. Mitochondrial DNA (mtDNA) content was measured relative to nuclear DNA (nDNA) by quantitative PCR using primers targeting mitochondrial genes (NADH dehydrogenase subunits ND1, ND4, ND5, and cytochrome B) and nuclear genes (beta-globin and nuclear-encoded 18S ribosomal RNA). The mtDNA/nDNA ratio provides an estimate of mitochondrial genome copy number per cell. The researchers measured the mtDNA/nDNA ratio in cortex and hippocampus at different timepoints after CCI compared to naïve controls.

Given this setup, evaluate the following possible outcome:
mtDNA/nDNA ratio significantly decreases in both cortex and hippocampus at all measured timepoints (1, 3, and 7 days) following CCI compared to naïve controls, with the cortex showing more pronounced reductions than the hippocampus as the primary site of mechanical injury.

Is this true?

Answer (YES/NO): NO